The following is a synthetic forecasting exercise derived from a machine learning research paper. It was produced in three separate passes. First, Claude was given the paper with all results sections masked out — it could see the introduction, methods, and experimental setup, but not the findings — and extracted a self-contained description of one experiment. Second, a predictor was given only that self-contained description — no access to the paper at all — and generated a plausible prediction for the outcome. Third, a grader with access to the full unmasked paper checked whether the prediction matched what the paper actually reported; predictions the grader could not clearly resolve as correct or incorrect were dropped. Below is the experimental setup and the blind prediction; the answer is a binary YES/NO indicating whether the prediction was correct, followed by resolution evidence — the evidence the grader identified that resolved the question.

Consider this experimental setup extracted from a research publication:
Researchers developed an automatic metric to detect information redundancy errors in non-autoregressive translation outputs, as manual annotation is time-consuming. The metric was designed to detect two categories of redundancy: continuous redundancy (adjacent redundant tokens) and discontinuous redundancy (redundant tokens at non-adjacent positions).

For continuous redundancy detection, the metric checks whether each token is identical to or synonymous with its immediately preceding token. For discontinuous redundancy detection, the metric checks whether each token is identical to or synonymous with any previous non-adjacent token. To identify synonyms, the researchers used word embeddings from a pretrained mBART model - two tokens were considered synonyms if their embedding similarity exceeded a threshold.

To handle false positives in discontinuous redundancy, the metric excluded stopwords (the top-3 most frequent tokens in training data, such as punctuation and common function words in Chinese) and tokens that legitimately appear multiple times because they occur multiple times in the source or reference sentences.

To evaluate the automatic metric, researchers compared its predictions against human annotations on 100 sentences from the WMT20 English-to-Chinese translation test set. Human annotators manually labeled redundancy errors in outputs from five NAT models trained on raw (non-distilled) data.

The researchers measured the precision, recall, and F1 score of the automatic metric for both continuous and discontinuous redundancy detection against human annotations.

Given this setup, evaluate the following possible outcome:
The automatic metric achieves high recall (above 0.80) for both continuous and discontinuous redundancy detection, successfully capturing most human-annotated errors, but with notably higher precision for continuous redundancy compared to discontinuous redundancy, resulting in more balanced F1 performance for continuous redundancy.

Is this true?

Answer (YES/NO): YES